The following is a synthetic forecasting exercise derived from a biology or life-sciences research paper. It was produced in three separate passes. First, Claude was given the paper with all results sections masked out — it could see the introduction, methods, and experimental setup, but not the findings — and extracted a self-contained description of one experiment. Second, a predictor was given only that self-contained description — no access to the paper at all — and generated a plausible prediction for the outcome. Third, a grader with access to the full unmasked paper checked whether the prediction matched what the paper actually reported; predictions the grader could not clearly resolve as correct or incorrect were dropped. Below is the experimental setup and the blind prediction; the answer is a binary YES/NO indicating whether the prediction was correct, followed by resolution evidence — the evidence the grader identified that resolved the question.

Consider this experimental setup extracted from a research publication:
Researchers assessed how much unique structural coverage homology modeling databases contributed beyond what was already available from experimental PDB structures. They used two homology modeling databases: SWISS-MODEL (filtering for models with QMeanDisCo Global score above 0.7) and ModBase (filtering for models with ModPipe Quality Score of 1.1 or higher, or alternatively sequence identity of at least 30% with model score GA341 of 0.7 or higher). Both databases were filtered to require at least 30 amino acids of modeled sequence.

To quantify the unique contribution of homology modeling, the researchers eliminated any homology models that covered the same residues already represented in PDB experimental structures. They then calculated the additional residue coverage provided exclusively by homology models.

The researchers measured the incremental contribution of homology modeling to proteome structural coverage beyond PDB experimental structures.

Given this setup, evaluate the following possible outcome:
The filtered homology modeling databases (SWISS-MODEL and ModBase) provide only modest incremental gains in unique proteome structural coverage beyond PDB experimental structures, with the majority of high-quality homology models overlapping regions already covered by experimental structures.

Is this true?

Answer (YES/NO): NO